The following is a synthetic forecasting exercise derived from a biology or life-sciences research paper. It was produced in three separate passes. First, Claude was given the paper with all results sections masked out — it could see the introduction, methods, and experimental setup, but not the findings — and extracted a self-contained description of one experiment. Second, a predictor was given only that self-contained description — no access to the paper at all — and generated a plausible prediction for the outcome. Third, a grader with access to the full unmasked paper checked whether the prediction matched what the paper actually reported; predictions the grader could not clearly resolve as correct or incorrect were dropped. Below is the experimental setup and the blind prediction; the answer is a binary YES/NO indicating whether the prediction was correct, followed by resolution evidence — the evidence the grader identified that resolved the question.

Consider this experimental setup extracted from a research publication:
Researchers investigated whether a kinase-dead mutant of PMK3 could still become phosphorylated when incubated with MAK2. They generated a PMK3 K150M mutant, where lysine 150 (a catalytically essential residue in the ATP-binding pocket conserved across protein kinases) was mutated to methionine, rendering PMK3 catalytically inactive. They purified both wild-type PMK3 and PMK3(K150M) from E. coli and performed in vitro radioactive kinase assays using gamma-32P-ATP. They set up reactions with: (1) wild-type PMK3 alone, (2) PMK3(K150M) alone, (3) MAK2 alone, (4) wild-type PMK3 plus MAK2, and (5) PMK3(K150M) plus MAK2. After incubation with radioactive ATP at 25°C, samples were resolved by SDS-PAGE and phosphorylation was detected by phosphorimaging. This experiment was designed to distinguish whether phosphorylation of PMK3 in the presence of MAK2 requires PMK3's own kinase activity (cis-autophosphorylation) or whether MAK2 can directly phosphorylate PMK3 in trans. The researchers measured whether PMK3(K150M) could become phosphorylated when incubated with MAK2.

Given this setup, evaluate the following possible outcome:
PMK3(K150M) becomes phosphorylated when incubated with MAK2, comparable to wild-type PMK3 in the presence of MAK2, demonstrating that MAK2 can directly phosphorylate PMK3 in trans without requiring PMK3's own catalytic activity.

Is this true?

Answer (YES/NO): NO